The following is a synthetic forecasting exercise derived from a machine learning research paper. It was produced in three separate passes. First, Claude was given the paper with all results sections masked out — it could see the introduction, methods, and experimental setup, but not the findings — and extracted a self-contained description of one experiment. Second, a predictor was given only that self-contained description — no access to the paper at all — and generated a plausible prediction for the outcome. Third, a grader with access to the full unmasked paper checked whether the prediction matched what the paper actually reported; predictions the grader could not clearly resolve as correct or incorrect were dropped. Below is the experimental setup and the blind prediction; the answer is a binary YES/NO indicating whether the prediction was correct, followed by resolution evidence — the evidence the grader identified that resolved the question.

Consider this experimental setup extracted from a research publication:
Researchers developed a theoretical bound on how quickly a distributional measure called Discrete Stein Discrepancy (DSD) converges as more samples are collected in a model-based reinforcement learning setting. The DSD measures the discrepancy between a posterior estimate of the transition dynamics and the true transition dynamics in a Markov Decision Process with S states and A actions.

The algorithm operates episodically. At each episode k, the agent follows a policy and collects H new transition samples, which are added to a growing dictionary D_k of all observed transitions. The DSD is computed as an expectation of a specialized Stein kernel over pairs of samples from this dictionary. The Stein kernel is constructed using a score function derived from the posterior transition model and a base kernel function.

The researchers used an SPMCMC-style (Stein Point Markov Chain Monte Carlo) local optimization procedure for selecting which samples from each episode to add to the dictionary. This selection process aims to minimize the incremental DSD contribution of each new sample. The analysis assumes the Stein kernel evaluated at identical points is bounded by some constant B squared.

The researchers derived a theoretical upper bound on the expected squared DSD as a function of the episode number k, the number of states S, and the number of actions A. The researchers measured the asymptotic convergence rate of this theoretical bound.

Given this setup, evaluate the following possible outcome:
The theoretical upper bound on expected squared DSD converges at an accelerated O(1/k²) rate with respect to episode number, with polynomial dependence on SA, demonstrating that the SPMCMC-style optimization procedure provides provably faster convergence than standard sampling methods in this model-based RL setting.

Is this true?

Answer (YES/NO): NO